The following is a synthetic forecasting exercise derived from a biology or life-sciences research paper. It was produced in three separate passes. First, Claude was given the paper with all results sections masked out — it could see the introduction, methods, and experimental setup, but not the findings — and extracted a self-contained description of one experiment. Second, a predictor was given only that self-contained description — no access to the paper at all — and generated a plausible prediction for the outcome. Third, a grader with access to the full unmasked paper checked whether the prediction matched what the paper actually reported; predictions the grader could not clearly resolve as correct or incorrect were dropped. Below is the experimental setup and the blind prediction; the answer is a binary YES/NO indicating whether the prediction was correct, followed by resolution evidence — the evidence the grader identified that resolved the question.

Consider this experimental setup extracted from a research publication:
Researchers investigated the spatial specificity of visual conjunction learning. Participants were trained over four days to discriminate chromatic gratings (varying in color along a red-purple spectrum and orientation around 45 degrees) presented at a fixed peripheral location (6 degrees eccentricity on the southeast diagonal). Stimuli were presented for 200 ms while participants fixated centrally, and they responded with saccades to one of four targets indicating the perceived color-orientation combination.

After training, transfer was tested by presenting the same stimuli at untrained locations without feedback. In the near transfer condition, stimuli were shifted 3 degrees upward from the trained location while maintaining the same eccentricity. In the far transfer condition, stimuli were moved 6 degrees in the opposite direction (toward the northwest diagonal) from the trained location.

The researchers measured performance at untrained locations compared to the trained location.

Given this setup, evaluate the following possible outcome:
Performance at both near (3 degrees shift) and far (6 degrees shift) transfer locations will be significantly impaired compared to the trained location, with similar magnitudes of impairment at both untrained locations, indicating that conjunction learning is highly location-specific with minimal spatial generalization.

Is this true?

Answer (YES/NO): NO